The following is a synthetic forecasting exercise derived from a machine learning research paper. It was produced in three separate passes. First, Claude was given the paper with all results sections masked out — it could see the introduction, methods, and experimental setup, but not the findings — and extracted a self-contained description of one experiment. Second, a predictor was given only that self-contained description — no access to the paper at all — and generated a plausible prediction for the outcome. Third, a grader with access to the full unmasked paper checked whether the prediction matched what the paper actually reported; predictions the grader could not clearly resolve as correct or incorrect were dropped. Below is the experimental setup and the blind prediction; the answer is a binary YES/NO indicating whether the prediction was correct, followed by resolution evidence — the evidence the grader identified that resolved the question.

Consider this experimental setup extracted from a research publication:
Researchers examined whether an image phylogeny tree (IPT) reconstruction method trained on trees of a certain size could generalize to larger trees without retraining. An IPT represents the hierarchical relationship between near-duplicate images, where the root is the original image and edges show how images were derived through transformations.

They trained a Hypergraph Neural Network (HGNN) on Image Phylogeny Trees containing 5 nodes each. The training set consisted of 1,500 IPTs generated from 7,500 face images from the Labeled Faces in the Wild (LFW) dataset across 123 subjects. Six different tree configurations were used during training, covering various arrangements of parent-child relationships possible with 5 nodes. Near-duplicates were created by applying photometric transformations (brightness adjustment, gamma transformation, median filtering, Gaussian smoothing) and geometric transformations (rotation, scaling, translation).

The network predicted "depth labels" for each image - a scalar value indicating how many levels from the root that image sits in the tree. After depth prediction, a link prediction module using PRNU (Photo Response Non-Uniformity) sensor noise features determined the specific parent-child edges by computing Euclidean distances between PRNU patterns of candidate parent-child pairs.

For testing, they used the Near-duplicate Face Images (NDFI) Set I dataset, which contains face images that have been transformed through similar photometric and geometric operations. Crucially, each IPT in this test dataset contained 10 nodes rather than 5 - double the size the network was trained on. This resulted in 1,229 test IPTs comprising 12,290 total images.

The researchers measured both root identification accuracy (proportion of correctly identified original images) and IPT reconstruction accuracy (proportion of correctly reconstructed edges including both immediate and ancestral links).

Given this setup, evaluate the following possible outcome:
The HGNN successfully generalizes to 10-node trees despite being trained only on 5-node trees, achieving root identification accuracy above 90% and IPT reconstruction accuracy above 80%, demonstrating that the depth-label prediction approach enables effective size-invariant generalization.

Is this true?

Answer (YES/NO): NO